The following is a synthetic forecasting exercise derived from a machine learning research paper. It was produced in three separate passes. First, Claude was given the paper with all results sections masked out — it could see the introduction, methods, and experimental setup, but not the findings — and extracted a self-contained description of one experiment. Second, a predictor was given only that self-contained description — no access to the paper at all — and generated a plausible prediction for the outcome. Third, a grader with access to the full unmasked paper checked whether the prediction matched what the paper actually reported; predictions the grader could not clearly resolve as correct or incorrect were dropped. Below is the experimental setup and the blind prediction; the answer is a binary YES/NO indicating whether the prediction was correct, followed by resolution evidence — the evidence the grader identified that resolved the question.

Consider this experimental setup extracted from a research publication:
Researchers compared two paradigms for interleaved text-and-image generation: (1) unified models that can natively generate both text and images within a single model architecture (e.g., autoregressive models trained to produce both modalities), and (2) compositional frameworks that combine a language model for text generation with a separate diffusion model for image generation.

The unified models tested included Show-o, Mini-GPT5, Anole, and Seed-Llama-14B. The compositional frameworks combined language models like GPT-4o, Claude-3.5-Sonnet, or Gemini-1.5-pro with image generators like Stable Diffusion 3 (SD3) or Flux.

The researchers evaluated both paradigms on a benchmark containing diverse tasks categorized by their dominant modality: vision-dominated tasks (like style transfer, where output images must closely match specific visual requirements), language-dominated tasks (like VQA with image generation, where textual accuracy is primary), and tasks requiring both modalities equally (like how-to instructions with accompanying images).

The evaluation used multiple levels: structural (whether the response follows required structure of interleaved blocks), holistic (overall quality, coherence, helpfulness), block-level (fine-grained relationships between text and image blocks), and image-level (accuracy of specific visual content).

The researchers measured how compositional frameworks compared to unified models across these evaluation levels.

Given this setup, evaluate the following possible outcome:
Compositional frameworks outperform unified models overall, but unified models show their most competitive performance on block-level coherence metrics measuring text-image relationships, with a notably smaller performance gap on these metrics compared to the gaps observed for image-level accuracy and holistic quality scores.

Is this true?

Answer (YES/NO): NO